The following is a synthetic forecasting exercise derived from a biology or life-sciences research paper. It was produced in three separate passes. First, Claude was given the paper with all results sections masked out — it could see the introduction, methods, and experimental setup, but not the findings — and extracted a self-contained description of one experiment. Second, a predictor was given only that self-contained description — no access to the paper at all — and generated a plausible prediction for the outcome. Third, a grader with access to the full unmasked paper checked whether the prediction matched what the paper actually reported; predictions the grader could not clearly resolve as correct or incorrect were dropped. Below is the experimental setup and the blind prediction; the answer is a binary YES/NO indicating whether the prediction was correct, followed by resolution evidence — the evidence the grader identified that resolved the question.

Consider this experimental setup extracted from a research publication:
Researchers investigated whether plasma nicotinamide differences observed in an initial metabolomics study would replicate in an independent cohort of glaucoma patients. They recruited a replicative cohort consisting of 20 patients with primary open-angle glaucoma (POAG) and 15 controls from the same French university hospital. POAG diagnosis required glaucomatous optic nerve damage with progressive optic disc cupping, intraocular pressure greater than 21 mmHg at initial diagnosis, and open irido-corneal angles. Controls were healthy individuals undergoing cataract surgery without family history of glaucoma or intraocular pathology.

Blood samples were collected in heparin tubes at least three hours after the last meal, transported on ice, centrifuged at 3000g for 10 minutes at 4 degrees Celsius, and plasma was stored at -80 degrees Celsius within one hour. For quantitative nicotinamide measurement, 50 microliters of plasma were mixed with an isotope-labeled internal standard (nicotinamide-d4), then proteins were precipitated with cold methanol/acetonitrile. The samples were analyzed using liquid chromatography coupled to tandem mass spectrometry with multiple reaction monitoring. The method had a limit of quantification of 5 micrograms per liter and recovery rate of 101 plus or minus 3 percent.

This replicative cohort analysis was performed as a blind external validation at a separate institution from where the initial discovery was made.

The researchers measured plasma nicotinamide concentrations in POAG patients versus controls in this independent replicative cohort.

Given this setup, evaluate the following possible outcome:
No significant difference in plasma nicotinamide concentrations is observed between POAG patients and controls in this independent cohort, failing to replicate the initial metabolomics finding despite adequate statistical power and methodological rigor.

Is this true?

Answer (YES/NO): NO